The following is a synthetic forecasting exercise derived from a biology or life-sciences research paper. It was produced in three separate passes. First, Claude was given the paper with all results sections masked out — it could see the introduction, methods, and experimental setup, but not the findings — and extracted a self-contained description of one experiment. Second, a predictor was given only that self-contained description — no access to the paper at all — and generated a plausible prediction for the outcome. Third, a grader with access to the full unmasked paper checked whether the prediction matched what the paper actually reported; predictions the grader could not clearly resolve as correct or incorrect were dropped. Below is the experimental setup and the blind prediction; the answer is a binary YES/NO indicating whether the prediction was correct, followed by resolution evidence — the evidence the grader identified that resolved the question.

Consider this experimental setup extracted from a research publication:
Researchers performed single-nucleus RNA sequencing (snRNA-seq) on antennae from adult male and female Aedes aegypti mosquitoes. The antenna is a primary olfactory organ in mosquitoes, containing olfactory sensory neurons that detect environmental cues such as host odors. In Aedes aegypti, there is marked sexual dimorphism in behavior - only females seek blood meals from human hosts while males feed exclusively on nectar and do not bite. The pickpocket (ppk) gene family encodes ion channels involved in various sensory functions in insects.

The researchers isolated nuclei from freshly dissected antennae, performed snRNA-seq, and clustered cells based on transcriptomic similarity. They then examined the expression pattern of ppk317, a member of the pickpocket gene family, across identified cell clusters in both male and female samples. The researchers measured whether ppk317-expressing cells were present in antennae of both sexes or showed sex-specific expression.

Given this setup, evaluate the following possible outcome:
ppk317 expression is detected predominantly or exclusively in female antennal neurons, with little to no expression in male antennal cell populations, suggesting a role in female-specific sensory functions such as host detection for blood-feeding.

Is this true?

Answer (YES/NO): NO